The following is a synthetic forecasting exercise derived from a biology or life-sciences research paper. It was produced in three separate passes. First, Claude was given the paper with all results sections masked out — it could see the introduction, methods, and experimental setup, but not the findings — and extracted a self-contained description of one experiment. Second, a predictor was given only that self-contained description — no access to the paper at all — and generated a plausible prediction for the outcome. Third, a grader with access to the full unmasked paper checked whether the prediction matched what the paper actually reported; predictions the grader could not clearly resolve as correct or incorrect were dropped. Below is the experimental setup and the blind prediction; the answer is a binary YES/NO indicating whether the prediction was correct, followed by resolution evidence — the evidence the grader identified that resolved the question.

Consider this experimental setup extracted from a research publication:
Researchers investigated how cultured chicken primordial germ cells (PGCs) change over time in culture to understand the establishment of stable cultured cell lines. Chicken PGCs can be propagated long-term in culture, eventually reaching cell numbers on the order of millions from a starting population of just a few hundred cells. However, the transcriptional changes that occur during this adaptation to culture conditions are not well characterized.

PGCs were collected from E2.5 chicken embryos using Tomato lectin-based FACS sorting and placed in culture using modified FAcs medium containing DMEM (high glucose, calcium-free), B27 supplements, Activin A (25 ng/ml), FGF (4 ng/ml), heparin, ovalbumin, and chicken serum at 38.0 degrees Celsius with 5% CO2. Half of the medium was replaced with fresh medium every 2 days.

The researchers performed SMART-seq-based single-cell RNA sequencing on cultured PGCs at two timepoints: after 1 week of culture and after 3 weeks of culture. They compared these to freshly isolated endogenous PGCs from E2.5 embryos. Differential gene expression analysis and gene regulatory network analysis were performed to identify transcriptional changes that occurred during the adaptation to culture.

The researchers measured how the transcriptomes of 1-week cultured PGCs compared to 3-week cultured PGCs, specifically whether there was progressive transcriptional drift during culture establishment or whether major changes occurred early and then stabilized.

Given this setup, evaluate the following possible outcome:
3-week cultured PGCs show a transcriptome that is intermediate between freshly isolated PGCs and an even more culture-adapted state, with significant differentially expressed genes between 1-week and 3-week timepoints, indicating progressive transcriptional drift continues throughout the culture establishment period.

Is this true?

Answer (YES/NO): NO